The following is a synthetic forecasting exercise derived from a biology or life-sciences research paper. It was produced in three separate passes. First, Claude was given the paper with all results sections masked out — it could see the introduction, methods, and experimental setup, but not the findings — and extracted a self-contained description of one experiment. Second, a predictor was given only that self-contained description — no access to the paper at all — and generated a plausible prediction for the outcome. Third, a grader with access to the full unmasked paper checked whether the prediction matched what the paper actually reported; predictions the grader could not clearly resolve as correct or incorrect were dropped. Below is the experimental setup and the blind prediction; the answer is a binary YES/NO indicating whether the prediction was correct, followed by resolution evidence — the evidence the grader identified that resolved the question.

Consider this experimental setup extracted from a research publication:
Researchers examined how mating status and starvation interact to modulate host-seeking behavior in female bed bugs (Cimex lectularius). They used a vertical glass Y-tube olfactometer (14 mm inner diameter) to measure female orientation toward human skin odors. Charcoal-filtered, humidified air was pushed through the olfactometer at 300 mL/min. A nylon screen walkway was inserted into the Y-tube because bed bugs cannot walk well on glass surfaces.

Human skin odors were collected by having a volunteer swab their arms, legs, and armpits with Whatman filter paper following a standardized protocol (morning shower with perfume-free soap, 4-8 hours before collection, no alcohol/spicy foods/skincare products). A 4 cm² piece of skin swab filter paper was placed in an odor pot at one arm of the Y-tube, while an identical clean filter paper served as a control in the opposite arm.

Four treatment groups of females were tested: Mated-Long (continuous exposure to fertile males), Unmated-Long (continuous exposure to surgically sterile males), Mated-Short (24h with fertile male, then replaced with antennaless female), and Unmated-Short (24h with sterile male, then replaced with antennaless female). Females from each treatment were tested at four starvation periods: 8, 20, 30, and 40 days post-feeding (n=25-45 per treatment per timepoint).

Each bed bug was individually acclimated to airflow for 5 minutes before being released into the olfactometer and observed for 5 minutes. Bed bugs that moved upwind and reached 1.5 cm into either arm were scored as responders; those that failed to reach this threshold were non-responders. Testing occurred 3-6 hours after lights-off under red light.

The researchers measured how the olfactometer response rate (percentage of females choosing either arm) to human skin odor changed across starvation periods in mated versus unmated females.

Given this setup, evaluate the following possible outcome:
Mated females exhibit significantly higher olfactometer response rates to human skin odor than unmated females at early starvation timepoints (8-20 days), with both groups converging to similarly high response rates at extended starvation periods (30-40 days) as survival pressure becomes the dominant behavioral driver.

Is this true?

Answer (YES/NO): NO